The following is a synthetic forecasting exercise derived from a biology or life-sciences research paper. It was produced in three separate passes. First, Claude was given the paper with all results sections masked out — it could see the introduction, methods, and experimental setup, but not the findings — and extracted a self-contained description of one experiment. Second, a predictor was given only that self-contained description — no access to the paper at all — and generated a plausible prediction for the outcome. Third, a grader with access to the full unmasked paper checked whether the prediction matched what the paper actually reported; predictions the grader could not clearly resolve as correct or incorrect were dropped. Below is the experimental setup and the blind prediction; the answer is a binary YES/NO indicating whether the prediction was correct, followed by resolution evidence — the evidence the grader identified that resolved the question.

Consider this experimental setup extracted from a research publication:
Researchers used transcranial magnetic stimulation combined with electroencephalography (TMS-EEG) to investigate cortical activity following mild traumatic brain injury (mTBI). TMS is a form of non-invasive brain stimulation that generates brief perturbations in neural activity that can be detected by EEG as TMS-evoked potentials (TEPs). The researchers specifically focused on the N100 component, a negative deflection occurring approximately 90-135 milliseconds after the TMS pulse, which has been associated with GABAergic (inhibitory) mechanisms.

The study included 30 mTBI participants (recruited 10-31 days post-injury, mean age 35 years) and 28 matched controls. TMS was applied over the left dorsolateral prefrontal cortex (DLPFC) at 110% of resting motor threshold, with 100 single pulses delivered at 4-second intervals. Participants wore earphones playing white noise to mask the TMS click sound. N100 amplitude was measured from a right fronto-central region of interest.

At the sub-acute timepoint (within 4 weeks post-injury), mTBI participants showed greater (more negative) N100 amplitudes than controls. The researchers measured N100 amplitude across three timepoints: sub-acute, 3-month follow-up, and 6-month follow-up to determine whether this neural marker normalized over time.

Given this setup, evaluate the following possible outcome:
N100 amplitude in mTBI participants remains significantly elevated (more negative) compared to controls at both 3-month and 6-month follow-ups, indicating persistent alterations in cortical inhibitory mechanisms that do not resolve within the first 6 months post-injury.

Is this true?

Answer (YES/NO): YES